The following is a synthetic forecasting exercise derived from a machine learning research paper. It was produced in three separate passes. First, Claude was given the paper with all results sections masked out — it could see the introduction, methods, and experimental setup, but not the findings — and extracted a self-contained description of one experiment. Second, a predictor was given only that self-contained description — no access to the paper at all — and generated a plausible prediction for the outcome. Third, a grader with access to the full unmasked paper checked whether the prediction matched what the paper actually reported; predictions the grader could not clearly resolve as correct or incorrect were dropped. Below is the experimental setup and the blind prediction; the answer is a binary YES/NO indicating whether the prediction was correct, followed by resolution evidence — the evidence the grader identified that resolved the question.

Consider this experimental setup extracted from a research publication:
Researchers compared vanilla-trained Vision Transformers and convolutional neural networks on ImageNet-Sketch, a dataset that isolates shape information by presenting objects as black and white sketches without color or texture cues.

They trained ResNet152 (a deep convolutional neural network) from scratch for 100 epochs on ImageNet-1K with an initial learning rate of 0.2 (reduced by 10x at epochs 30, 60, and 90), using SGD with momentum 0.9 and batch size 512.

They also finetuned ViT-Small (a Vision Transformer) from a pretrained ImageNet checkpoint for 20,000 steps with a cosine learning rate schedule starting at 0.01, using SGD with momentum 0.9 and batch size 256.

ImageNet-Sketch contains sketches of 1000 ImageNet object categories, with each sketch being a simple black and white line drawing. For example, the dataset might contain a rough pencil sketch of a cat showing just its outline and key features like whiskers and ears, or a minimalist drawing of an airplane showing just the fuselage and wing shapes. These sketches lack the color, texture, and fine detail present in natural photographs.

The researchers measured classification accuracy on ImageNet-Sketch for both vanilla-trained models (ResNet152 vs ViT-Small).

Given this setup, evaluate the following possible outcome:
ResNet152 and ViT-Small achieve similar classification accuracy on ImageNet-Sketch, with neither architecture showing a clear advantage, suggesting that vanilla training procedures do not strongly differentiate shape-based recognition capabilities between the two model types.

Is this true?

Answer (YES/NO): NO